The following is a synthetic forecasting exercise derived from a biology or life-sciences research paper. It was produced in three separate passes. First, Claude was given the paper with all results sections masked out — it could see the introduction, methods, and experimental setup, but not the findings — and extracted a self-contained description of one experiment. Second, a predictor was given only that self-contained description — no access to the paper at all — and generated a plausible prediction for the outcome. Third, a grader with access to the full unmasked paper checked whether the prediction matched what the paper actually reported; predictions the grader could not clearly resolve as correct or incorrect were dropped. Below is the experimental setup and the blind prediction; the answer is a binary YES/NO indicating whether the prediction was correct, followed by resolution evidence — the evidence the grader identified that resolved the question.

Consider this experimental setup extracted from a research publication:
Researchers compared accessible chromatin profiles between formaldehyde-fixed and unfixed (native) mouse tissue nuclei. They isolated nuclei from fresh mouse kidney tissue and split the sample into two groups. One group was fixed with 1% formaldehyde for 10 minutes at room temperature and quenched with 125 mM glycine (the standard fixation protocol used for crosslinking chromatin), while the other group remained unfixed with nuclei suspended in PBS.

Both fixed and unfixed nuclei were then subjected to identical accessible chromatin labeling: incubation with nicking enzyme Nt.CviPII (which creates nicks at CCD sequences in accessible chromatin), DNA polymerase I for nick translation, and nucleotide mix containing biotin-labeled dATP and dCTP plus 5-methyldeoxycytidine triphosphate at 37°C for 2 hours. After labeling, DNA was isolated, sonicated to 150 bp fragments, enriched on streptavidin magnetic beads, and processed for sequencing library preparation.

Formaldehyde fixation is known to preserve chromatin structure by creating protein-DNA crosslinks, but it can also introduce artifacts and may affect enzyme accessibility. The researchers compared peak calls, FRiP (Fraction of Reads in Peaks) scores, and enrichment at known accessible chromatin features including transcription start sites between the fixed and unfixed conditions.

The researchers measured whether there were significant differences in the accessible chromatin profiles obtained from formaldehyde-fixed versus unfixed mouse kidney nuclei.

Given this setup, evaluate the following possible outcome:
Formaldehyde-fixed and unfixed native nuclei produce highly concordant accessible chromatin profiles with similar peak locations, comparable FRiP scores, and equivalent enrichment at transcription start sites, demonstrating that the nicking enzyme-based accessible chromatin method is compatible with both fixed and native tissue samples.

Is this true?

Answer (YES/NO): NO